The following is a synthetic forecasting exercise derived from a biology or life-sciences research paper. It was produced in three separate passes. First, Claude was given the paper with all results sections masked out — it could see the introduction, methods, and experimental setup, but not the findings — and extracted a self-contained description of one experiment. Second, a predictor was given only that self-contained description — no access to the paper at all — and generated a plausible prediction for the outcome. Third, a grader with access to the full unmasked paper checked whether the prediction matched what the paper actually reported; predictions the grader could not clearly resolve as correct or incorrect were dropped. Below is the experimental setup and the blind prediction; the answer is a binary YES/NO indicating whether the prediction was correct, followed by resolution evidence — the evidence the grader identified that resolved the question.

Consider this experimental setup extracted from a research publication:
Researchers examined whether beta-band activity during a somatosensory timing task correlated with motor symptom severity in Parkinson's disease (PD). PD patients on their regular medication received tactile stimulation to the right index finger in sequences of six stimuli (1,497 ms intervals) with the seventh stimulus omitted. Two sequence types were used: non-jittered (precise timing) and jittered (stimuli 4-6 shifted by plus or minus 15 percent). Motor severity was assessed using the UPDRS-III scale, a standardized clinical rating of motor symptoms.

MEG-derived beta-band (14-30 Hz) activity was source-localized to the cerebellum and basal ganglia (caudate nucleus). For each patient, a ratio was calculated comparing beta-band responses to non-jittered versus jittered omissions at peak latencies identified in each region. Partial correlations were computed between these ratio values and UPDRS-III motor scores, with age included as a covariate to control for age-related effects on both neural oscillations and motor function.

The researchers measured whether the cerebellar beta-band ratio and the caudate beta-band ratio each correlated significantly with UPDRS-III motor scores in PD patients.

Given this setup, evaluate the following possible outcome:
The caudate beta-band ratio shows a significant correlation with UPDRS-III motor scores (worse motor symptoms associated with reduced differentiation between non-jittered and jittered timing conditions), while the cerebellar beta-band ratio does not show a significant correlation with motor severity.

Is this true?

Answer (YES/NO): NO